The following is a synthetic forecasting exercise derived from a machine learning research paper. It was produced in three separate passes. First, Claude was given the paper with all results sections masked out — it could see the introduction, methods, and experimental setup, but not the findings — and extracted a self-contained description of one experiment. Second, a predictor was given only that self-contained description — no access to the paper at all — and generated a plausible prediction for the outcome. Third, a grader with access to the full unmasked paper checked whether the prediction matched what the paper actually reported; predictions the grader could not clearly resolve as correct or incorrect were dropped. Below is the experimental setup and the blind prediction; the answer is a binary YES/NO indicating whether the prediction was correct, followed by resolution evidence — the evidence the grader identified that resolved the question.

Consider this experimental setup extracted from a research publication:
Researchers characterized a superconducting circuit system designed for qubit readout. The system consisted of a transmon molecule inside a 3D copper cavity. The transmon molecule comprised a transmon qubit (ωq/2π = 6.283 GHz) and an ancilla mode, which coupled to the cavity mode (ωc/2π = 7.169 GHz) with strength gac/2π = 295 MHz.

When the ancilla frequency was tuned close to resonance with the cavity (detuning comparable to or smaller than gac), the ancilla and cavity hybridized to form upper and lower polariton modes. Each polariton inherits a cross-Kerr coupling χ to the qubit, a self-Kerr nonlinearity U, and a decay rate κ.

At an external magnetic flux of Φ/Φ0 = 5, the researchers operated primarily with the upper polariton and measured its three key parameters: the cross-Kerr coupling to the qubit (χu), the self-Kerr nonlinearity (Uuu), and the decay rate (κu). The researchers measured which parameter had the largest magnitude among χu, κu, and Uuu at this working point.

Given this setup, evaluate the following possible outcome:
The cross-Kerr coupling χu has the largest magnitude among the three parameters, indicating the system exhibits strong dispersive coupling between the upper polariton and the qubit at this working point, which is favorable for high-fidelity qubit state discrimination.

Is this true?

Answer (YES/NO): YES